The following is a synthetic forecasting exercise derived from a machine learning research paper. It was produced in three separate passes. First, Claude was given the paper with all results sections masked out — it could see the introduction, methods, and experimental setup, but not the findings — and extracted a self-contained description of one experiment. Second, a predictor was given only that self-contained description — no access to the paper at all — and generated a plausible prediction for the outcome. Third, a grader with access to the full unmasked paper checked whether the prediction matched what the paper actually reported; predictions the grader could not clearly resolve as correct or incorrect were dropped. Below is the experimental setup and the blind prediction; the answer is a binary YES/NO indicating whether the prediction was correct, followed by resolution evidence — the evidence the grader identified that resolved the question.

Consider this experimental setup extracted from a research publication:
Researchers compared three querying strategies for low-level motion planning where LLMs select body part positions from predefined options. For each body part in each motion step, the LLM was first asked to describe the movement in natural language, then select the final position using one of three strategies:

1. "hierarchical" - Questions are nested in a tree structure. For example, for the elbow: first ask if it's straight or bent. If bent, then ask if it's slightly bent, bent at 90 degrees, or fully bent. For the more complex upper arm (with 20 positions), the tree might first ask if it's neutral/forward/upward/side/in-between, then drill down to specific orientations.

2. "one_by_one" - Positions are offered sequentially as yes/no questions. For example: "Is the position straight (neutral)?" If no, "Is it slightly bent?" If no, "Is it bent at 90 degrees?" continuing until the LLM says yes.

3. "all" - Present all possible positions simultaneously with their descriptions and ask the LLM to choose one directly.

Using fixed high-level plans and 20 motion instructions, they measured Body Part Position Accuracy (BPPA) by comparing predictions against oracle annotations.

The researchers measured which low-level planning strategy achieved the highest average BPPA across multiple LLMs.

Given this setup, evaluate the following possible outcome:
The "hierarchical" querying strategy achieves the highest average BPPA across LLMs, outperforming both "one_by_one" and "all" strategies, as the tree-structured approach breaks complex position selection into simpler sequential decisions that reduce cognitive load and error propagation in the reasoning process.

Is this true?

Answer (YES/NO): YES